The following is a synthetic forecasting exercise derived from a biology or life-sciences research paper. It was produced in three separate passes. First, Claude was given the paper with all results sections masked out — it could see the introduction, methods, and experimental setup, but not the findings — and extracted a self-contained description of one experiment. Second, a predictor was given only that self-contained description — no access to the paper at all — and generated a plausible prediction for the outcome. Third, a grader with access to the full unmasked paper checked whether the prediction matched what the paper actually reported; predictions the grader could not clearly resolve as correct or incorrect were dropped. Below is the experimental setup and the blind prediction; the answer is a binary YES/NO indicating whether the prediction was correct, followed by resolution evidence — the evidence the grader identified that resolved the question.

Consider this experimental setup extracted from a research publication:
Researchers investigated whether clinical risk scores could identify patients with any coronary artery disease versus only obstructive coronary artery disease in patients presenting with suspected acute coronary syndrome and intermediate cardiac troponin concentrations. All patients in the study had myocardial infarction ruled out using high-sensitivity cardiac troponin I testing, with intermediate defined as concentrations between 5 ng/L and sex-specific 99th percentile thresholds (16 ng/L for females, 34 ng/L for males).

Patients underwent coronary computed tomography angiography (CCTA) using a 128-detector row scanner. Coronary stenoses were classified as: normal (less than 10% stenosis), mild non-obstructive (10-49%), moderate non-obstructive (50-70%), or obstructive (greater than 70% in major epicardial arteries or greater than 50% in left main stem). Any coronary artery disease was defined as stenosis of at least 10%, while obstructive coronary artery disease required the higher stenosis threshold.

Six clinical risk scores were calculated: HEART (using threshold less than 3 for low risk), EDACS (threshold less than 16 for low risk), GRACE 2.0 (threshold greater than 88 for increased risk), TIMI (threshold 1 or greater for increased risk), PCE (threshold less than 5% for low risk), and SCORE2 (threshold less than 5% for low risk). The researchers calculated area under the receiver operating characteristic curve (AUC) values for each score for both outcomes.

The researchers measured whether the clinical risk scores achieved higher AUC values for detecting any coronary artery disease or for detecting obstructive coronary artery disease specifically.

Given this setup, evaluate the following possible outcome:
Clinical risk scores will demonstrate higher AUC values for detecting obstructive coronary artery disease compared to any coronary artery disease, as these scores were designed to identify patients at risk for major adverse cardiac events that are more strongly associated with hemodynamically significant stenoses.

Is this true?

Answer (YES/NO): NO